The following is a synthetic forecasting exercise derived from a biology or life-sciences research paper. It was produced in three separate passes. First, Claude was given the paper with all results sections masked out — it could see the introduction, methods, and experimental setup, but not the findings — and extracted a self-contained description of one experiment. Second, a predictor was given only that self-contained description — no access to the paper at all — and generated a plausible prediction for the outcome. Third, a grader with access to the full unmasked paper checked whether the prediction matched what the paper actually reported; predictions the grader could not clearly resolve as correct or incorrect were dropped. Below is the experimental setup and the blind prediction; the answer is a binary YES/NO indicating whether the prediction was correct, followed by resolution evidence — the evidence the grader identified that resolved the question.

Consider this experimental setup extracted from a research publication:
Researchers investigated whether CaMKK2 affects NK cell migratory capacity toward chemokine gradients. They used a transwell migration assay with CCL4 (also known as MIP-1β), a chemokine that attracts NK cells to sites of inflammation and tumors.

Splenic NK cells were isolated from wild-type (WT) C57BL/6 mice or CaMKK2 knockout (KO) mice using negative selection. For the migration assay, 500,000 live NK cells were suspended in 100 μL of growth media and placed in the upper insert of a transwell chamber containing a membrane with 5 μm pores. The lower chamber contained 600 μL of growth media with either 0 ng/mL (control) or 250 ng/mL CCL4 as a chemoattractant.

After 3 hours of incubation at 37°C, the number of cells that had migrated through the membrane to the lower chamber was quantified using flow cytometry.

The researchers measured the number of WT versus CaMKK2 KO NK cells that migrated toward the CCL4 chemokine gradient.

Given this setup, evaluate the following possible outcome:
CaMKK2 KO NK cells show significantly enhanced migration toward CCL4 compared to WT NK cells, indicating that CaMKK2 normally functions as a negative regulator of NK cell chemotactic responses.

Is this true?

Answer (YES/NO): NO